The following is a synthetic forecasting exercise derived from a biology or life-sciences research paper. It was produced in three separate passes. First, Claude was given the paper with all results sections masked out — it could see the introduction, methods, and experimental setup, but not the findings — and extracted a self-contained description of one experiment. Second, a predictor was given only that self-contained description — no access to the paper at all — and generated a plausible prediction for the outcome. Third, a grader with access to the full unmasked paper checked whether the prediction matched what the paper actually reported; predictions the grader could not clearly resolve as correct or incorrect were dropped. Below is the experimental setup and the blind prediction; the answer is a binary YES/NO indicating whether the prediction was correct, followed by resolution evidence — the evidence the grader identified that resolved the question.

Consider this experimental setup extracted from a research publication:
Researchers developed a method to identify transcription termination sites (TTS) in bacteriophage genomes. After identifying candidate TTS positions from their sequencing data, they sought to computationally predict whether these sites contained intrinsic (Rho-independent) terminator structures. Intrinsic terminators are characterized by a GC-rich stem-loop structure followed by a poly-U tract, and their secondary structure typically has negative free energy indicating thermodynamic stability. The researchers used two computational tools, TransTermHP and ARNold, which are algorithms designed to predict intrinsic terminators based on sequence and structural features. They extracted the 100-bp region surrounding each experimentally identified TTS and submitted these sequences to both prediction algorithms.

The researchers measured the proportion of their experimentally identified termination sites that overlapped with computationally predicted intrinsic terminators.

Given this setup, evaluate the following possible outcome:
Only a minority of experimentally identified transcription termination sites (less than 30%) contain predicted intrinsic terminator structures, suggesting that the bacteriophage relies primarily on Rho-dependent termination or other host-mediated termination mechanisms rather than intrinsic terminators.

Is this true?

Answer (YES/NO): YES